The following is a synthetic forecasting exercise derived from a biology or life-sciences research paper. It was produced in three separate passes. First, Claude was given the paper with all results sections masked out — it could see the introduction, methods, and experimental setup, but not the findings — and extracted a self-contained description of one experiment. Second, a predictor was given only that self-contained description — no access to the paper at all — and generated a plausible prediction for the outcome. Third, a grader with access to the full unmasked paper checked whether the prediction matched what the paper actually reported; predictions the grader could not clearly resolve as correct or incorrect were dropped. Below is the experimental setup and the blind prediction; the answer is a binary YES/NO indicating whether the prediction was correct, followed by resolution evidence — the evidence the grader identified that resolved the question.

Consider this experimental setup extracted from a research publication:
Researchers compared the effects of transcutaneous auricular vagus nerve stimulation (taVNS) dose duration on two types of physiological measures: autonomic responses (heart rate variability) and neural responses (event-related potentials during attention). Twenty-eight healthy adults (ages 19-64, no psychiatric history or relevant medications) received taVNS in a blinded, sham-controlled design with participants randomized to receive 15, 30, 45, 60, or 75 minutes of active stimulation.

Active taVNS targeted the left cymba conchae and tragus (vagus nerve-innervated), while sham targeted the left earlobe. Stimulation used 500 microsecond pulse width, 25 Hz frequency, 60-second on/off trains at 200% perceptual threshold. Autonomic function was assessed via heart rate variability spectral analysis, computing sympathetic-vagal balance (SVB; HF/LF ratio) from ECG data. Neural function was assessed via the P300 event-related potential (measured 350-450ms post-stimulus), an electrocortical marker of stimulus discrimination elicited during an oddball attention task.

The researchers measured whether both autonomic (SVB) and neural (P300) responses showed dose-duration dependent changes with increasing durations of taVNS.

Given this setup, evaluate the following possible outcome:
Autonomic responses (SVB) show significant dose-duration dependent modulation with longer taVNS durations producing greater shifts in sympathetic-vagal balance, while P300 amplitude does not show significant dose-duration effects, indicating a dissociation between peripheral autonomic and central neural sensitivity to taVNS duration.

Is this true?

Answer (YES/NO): YES